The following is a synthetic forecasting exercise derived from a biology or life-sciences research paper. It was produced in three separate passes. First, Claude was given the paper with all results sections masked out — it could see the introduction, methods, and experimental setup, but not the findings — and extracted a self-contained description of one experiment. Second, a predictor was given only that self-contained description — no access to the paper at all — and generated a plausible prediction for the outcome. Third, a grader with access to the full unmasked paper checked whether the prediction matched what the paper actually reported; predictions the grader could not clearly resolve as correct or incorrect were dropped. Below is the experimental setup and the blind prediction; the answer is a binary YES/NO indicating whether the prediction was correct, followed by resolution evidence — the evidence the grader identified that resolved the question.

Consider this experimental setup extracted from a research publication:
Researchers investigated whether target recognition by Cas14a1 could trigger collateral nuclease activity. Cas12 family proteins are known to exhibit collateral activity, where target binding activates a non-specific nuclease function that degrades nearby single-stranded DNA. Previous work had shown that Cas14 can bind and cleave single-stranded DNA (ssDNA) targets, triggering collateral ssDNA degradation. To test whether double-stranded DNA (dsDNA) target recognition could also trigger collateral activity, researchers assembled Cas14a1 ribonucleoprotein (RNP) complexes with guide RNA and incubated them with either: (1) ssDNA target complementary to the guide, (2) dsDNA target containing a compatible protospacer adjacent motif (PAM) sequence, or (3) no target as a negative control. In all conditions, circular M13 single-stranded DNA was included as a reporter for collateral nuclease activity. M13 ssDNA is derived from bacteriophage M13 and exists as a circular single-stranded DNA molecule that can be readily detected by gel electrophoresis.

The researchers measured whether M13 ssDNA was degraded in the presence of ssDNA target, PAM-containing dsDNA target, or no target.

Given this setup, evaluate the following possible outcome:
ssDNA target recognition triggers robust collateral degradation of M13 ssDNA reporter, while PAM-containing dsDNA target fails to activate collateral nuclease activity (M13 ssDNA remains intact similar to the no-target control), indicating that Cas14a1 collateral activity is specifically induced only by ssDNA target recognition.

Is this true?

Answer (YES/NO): NO